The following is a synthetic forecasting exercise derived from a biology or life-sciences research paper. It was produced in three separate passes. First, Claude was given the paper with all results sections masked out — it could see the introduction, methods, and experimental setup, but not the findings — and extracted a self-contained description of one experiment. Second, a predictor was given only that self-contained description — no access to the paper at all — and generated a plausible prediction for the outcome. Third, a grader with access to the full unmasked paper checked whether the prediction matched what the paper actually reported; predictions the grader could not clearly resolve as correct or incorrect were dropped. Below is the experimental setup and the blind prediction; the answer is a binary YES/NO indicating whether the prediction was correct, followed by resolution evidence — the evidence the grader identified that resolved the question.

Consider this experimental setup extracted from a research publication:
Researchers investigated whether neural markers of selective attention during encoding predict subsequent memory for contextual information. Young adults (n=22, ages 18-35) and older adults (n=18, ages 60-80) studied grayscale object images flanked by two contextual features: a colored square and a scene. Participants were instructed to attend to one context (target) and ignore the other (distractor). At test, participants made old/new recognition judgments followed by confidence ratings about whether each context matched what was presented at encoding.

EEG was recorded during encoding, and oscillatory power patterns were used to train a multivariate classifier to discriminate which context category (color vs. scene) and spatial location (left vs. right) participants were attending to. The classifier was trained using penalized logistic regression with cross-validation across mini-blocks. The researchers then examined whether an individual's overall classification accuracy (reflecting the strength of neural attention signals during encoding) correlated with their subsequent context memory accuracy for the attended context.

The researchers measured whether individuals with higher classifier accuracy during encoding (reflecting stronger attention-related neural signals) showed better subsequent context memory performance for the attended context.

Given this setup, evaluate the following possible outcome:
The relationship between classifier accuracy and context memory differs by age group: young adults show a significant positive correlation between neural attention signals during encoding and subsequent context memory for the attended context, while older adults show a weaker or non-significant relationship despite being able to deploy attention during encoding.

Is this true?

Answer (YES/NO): NO